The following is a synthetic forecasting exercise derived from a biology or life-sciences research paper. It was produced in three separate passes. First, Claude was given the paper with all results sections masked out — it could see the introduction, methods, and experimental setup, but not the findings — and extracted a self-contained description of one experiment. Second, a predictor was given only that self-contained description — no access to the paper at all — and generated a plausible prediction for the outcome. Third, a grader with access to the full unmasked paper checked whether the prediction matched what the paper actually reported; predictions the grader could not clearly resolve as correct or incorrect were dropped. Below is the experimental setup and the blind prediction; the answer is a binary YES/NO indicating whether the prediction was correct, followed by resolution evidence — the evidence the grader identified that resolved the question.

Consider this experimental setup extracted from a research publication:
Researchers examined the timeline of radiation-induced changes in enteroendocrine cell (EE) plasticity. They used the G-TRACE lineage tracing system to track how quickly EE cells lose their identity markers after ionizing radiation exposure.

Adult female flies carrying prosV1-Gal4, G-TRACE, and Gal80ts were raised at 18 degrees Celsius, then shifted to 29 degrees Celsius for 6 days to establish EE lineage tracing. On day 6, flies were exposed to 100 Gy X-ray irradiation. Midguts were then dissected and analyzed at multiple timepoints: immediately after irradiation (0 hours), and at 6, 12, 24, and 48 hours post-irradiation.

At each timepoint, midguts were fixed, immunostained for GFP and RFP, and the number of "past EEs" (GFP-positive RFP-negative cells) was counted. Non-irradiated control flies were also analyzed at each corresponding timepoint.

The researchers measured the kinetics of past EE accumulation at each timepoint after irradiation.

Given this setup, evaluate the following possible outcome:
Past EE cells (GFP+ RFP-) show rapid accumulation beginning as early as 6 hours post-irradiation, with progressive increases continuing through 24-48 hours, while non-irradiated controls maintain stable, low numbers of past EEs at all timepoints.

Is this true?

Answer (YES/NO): NO